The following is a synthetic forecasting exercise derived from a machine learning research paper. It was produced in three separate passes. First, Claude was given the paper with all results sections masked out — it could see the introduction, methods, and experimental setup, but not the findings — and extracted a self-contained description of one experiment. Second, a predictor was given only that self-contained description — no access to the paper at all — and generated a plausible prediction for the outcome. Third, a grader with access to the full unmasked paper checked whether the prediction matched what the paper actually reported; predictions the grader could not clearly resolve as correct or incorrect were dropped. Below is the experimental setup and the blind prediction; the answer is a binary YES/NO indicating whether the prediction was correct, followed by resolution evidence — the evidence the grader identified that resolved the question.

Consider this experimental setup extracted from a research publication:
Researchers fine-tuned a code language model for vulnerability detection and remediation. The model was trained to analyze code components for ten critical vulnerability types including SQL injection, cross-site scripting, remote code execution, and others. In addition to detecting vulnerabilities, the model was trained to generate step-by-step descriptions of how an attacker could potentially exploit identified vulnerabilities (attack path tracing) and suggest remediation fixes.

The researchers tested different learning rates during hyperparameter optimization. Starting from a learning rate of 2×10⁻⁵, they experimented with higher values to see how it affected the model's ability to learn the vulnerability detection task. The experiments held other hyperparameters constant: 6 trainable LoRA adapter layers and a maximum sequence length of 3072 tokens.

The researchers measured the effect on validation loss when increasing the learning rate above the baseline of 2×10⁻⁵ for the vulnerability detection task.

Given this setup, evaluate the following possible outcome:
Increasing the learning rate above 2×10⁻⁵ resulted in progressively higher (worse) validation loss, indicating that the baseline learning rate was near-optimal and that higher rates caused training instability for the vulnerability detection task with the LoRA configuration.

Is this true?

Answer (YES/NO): NO